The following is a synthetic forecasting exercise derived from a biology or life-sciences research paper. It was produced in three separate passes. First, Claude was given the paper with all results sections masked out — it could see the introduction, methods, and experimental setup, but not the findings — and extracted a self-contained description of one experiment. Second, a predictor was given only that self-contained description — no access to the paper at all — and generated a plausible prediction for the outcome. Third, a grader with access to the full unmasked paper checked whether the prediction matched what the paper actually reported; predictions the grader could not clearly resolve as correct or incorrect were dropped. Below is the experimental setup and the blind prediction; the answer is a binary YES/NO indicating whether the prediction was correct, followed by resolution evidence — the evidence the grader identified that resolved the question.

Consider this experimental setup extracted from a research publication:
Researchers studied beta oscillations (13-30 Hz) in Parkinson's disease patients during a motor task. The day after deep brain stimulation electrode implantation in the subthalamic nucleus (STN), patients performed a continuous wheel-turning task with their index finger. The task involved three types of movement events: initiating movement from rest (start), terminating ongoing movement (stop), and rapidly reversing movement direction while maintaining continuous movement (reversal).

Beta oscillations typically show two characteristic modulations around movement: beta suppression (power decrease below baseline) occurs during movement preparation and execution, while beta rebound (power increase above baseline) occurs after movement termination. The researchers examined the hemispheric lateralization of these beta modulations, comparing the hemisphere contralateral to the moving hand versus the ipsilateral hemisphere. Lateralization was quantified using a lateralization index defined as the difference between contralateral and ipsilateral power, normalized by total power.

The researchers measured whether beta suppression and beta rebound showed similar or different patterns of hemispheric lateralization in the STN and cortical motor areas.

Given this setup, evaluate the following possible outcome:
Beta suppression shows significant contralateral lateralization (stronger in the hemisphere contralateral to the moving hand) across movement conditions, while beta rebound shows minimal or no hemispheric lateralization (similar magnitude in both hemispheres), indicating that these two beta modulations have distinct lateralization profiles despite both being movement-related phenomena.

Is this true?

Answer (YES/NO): NO